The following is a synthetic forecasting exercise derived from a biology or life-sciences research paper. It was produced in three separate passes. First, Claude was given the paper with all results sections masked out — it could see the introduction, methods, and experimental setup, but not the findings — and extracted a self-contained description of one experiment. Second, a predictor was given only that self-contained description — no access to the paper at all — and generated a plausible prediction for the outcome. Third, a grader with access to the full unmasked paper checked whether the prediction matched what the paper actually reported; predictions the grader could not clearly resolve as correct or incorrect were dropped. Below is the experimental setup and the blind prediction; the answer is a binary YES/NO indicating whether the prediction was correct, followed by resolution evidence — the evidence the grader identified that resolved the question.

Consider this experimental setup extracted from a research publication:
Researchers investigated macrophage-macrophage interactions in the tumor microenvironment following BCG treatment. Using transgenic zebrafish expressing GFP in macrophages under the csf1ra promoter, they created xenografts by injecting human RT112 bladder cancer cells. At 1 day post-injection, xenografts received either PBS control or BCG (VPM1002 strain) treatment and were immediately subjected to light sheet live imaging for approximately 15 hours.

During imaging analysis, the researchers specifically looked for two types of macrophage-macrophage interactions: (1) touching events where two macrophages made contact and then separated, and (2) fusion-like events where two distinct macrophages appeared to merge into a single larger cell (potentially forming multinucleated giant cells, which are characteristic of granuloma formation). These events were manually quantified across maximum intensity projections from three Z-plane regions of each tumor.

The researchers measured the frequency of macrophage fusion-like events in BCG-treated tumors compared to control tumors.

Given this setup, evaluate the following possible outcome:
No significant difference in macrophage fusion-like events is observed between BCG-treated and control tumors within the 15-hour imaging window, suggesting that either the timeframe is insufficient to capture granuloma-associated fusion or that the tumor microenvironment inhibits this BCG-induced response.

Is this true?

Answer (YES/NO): NO